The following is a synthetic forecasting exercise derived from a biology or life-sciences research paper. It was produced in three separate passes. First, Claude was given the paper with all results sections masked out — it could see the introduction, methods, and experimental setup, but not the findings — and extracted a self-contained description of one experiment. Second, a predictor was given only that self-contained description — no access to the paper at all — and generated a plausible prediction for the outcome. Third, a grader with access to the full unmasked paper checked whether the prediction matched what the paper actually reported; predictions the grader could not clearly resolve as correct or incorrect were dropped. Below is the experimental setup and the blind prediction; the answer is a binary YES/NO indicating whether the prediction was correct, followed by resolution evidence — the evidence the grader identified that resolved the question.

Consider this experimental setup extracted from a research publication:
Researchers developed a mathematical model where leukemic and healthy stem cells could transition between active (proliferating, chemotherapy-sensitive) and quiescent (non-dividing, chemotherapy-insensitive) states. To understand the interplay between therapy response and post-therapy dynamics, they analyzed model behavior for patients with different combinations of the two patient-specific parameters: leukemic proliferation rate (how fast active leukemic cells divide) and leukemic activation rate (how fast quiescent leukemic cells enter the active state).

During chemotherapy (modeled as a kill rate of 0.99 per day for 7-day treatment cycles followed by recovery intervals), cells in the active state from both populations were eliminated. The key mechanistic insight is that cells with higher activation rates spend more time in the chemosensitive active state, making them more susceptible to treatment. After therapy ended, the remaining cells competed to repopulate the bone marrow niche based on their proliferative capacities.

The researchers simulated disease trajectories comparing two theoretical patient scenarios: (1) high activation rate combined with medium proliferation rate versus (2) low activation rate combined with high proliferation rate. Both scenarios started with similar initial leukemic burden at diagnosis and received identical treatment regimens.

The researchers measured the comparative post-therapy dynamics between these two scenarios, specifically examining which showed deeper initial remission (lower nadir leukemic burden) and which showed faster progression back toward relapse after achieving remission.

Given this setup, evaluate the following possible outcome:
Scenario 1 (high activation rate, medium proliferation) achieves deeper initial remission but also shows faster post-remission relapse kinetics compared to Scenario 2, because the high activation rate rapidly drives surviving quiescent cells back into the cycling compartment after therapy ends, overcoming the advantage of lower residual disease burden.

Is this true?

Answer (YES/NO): NO